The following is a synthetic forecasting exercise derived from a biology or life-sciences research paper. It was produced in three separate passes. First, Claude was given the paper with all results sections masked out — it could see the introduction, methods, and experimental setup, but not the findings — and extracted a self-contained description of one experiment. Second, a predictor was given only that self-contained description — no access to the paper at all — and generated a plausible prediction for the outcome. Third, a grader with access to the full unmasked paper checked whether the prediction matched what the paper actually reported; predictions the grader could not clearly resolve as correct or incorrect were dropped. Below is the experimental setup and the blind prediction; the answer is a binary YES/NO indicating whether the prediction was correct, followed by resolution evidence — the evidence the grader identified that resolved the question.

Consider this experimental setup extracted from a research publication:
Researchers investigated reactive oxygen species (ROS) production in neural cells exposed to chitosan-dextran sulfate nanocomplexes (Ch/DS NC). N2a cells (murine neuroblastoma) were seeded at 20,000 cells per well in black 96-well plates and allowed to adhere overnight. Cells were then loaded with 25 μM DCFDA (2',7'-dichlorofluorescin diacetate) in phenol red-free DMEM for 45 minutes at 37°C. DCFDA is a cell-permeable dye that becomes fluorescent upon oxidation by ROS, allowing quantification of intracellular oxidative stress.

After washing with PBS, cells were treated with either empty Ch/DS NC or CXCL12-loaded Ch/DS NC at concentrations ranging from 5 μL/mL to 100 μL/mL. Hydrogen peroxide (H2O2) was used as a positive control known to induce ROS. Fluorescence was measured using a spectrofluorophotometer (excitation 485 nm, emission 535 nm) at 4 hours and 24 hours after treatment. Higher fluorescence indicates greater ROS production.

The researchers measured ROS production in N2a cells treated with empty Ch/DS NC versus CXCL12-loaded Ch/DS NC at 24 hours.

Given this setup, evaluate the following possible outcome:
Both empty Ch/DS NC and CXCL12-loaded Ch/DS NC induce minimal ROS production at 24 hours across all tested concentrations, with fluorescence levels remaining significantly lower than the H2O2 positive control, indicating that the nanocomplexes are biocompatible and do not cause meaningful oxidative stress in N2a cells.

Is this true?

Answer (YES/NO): NO